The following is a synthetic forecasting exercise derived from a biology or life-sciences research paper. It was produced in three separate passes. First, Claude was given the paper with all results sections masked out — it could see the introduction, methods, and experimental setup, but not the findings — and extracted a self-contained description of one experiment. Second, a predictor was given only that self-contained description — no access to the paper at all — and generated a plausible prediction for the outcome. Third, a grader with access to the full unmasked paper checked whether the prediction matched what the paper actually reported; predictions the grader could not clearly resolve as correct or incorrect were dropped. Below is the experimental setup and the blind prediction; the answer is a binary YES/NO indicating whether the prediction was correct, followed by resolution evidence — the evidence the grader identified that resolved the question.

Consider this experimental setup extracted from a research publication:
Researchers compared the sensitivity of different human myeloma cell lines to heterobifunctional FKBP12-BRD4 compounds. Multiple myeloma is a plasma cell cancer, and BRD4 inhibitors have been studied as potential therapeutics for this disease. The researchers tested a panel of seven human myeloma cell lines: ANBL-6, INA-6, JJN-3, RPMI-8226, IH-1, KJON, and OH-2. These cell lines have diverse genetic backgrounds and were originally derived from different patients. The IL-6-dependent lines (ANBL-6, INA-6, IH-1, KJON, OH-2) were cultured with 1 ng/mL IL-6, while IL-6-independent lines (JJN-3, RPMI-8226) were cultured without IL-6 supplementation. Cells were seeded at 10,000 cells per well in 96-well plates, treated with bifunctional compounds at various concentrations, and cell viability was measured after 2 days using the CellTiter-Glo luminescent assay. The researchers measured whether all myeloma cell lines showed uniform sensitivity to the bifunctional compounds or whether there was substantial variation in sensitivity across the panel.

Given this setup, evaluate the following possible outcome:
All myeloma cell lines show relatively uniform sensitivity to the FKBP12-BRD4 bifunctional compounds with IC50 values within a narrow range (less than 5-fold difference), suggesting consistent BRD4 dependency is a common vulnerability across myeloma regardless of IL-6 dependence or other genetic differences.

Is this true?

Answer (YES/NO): NO